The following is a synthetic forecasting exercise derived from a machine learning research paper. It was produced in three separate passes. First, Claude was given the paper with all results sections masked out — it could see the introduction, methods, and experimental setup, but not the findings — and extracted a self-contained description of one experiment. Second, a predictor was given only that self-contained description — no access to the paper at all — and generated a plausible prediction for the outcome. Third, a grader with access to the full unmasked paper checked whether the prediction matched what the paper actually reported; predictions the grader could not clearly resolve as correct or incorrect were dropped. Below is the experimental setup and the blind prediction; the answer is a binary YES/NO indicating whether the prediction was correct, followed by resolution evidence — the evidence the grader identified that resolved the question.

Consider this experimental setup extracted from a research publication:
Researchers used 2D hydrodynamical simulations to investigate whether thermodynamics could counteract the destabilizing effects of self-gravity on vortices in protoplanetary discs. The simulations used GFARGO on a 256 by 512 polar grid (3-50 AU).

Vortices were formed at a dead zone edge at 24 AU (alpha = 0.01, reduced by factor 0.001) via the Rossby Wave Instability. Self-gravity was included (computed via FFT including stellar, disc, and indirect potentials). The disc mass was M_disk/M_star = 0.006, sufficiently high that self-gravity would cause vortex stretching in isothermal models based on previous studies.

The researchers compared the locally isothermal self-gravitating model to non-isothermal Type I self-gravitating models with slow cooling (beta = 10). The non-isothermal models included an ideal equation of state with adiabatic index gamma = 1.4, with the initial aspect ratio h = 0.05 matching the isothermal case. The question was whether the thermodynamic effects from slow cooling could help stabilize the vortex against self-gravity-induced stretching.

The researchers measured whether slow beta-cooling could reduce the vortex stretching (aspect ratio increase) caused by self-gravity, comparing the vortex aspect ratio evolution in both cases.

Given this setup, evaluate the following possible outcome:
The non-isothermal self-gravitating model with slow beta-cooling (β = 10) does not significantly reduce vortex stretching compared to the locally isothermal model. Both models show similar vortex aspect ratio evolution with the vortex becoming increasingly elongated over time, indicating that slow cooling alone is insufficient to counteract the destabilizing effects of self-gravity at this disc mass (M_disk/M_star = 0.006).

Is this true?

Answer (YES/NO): YES